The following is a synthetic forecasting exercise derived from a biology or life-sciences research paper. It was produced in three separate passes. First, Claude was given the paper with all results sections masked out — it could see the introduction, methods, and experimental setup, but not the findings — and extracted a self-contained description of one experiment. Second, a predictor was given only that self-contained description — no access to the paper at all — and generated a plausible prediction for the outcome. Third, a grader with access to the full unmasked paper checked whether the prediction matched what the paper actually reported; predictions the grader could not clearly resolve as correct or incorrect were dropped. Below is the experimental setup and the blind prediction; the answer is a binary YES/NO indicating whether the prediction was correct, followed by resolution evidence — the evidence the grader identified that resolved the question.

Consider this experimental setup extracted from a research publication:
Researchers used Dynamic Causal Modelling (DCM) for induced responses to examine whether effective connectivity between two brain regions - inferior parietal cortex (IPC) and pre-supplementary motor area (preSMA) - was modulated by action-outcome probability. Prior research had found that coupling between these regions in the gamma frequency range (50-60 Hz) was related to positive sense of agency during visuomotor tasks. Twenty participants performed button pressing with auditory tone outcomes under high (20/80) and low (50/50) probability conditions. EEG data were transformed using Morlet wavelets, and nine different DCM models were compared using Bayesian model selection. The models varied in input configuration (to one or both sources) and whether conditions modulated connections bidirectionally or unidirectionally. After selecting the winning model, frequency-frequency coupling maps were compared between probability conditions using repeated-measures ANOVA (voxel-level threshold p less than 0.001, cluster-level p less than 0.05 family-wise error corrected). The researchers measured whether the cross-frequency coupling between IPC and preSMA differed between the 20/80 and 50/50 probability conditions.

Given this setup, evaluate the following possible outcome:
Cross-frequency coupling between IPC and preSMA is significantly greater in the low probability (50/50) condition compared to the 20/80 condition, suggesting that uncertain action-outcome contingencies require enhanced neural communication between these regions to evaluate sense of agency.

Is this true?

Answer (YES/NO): NO